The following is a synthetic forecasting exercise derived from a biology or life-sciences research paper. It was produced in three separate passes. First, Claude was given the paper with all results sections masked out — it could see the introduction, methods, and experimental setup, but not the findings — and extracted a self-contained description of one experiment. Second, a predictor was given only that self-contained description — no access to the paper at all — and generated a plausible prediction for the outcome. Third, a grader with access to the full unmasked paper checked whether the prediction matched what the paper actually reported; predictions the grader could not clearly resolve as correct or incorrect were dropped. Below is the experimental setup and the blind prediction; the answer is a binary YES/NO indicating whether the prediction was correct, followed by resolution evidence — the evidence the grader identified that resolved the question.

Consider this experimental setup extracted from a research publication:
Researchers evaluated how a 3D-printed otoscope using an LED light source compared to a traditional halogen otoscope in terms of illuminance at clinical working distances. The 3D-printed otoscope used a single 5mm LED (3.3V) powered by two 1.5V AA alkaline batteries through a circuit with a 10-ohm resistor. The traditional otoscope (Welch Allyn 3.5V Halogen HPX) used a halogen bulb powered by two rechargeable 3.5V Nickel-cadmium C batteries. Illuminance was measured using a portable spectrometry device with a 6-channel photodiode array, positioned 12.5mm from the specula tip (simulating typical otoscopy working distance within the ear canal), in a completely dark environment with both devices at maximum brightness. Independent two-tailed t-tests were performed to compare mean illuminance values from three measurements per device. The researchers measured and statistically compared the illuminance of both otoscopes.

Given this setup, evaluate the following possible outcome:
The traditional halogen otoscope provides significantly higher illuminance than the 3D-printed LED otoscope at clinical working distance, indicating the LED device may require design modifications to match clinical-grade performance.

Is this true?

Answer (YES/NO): NO